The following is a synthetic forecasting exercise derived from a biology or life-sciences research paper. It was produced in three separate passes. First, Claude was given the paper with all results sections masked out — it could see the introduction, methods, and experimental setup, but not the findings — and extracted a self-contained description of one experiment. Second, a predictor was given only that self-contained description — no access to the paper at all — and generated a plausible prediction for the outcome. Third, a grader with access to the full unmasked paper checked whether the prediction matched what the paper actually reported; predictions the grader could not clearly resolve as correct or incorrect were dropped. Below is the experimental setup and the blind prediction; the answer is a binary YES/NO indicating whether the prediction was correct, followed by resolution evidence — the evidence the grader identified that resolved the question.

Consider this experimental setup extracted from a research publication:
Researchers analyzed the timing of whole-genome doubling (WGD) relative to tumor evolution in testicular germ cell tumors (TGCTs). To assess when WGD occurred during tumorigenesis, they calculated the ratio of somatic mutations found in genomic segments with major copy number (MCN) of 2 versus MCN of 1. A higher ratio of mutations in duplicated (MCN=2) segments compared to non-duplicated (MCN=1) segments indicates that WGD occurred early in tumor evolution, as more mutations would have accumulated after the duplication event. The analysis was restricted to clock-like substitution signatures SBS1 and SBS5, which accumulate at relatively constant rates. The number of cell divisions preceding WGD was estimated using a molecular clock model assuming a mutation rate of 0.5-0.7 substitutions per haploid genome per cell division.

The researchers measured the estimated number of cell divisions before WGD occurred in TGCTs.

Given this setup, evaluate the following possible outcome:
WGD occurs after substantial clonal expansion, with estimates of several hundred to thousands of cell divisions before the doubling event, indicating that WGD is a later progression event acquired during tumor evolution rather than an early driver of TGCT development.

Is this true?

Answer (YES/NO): NO